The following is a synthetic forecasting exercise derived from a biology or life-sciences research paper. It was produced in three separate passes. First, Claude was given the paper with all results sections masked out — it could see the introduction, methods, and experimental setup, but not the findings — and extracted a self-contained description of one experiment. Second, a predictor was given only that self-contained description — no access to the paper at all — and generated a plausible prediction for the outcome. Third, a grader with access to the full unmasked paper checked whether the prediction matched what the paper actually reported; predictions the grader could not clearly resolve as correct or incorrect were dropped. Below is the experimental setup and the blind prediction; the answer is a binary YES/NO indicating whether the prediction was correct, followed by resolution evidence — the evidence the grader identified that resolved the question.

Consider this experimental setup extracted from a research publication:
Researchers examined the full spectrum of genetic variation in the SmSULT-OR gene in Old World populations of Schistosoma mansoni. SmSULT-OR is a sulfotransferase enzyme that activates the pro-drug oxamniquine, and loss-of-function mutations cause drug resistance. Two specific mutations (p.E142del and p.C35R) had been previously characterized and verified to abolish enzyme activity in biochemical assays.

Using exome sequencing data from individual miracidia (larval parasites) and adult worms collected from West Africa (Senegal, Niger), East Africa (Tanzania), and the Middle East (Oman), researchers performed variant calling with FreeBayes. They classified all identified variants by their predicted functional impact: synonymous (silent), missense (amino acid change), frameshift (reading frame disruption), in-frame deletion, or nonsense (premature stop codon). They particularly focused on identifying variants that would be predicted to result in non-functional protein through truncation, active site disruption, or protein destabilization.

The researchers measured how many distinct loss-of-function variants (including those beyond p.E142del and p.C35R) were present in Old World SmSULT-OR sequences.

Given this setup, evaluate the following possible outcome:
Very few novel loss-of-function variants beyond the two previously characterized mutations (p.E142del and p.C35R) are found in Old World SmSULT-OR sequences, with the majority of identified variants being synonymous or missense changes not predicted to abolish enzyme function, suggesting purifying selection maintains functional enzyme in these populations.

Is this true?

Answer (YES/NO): NO